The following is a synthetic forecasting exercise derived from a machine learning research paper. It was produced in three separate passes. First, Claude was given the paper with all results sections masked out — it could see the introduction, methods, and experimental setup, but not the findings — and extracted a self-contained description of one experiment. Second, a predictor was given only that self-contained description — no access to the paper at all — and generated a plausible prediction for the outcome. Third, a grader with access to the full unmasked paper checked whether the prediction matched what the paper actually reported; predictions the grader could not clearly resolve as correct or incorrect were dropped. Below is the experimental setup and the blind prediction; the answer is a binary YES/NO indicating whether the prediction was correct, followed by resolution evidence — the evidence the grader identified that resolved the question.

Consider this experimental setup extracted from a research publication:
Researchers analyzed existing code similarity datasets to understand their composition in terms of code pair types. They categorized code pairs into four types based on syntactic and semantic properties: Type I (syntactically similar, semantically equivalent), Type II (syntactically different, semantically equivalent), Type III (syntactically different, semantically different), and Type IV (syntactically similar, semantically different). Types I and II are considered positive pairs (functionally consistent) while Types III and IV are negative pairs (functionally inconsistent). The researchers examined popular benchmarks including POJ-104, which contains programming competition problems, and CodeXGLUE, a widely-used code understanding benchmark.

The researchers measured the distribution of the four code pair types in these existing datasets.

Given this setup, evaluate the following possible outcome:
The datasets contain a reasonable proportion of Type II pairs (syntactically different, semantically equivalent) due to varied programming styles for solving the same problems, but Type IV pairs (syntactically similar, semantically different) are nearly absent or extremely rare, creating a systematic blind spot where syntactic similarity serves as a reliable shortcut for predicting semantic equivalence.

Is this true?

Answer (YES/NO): YES